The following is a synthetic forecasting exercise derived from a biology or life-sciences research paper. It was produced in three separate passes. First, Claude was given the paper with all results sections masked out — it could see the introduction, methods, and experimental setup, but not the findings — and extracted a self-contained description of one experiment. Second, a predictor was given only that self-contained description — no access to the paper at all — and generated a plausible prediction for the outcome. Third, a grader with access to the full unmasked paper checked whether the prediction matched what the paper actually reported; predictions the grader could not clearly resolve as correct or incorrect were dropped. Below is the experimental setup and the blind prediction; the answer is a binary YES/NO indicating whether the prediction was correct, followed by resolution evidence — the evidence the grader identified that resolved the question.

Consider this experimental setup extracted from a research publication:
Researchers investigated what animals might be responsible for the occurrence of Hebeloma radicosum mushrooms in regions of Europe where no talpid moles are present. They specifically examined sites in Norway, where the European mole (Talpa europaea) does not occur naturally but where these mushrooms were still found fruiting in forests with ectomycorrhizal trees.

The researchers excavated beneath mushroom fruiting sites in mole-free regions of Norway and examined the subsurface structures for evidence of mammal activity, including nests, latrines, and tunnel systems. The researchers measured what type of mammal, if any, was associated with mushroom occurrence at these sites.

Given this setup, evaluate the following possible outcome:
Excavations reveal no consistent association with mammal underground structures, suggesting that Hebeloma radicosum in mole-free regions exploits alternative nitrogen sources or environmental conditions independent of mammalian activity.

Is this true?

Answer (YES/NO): NO